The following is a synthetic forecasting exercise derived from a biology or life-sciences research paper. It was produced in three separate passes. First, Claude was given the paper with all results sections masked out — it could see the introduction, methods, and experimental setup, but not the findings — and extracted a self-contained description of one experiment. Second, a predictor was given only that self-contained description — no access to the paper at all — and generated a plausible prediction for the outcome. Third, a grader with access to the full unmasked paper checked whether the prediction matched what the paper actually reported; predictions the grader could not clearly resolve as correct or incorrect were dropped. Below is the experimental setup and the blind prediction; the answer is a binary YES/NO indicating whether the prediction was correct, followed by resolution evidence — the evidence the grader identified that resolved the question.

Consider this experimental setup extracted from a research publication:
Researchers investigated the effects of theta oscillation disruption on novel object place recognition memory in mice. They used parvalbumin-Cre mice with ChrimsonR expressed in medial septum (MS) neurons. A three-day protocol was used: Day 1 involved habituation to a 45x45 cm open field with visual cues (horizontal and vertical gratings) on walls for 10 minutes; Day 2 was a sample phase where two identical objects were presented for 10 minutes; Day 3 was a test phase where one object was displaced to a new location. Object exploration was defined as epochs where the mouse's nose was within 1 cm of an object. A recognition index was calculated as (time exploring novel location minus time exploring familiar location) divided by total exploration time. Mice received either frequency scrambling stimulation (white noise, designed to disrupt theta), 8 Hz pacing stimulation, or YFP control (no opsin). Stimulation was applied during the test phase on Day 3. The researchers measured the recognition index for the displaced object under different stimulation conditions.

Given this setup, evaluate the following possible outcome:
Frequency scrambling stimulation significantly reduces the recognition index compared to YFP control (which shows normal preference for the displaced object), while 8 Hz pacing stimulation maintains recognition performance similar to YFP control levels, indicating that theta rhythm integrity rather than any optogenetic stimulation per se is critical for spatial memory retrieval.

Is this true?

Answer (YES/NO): NO